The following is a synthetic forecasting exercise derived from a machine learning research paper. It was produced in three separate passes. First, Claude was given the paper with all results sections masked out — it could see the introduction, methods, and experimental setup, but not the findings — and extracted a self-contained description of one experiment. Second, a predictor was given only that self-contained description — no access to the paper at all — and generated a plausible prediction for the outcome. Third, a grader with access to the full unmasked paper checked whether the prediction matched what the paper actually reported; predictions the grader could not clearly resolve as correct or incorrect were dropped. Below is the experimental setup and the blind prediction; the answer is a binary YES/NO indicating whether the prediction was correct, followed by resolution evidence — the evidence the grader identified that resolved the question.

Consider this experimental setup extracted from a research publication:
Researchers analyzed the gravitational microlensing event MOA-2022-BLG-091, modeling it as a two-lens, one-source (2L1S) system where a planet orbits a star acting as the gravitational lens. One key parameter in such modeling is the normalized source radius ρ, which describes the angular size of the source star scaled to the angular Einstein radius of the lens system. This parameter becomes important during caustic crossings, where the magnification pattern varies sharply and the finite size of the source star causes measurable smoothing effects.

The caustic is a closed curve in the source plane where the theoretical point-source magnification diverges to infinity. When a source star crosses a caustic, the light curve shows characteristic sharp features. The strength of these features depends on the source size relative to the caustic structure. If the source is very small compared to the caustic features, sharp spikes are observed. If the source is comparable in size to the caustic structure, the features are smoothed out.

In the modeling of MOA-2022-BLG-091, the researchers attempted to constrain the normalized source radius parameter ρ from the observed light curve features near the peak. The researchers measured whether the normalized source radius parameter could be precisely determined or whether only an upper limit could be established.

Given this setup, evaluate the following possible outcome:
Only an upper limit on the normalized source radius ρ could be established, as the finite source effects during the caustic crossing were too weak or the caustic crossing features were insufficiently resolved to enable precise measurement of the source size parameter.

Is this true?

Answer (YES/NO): YES